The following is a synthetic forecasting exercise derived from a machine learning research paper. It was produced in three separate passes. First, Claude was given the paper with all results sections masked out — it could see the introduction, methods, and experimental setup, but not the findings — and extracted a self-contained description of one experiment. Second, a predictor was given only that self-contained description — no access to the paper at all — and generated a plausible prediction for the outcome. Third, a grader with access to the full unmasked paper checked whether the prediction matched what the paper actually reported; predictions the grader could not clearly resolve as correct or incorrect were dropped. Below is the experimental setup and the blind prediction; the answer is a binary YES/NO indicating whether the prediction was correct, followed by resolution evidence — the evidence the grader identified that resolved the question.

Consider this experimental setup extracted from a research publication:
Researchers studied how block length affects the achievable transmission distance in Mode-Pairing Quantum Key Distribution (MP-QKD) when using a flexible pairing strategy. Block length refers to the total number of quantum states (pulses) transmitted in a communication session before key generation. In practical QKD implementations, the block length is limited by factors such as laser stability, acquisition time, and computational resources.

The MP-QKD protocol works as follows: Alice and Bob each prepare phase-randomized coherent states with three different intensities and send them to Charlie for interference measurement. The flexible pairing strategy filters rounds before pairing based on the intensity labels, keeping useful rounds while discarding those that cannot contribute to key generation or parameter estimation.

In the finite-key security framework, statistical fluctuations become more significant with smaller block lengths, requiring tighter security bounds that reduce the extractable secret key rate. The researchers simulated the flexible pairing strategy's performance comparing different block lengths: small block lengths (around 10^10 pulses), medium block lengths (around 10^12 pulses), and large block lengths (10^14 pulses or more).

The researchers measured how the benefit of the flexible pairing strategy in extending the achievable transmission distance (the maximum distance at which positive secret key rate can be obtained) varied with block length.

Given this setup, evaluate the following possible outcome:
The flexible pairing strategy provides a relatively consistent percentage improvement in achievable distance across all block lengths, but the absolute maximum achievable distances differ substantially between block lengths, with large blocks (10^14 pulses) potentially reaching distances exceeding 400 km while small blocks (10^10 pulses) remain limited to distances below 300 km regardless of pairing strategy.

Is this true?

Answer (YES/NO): NO